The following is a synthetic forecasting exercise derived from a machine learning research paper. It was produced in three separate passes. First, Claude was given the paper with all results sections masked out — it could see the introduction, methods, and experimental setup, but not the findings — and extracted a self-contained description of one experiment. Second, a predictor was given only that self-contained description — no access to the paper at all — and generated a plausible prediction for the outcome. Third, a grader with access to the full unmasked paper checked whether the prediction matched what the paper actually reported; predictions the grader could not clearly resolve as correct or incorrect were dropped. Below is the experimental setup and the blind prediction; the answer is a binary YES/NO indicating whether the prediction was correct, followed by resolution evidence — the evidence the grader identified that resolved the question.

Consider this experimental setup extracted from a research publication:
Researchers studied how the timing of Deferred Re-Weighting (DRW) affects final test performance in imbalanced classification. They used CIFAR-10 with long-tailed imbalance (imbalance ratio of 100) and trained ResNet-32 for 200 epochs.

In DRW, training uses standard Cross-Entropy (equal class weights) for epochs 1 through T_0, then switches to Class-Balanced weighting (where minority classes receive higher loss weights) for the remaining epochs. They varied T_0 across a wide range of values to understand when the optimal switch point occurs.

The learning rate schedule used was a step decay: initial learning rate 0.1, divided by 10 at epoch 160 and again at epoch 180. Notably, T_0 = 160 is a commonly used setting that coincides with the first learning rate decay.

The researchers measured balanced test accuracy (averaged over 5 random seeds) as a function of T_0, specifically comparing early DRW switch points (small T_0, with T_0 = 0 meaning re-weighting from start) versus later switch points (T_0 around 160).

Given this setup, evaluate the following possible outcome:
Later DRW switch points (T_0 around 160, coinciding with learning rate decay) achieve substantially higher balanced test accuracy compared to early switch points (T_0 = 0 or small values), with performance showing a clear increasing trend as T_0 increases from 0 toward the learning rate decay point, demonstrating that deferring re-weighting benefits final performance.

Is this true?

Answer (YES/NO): NO